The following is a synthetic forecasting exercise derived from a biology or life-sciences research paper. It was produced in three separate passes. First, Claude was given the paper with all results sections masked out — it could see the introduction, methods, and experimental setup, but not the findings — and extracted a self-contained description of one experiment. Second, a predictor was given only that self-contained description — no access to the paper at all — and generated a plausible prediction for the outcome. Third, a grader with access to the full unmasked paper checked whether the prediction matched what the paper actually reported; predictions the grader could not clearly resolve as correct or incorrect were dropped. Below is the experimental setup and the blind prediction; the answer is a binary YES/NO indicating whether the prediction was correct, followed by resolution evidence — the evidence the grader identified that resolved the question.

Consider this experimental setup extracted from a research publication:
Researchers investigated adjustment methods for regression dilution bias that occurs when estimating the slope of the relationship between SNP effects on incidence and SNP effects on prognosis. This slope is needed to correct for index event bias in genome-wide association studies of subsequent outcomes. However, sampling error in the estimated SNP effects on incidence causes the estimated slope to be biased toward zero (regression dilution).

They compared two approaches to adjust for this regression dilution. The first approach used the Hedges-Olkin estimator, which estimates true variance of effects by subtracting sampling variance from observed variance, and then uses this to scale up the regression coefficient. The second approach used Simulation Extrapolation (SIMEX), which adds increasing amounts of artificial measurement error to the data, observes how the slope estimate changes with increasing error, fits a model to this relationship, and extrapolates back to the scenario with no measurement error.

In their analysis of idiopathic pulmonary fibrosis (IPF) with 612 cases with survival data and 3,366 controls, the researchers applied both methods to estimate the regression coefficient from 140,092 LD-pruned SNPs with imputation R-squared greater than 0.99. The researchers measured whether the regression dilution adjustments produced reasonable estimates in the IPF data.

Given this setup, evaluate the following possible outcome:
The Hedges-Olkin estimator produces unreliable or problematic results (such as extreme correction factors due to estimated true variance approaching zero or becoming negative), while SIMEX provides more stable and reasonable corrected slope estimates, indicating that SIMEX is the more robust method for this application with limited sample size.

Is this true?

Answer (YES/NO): YES